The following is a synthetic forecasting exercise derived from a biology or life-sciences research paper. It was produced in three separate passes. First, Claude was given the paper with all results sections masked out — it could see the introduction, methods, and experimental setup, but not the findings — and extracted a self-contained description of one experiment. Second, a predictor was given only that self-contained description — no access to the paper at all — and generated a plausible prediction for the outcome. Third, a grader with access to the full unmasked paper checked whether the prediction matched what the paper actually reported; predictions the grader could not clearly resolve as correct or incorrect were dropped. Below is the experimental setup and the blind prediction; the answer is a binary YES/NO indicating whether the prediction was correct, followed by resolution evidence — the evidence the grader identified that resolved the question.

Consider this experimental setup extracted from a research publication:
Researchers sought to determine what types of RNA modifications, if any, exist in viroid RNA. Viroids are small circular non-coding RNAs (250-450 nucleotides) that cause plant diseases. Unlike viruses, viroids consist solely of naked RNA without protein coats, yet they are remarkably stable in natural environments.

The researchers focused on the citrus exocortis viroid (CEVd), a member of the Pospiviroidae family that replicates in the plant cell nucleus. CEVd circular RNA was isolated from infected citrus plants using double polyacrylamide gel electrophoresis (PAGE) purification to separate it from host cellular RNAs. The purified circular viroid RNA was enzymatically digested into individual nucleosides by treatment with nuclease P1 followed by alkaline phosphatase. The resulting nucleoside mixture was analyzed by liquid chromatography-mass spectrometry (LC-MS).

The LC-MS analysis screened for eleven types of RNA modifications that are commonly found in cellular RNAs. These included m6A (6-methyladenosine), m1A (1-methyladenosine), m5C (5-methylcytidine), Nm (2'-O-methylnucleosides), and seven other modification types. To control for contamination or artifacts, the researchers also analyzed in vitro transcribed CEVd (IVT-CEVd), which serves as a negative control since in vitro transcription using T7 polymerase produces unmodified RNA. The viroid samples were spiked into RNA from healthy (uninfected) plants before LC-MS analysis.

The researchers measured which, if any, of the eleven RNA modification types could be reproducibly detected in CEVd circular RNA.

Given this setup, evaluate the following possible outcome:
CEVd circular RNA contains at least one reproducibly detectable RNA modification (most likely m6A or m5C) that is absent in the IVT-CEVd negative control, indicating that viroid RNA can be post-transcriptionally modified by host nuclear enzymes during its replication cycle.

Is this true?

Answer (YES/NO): YES